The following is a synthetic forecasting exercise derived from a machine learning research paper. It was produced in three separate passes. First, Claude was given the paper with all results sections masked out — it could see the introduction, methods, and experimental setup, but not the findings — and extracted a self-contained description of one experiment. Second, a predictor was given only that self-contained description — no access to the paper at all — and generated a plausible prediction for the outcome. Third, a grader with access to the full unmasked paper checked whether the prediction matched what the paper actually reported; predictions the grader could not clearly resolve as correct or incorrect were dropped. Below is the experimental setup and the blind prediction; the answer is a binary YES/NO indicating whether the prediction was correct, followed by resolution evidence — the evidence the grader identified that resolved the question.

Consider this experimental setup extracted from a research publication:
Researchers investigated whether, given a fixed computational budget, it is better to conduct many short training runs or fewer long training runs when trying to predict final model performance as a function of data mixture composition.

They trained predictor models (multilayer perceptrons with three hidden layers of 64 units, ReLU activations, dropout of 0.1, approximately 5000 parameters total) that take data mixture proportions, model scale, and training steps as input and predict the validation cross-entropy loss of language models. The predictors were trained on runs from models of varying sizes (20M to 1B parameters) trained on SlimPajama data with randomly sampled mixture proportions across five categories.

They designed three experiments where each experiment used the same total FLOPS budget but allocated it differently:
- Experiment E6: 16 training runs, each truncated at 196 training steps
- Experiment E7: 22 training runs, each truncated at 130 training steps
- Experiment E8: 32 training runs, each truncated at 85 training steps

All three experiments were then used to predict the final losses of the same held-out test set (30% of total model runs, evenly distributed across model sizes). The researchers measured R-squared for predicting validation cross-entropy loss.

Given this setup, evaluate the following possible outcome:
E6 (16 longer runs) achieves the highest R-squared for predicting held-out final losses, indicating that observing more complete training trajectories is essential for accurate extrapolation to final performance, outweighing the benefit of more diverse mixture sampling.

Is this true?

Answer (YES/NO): NO